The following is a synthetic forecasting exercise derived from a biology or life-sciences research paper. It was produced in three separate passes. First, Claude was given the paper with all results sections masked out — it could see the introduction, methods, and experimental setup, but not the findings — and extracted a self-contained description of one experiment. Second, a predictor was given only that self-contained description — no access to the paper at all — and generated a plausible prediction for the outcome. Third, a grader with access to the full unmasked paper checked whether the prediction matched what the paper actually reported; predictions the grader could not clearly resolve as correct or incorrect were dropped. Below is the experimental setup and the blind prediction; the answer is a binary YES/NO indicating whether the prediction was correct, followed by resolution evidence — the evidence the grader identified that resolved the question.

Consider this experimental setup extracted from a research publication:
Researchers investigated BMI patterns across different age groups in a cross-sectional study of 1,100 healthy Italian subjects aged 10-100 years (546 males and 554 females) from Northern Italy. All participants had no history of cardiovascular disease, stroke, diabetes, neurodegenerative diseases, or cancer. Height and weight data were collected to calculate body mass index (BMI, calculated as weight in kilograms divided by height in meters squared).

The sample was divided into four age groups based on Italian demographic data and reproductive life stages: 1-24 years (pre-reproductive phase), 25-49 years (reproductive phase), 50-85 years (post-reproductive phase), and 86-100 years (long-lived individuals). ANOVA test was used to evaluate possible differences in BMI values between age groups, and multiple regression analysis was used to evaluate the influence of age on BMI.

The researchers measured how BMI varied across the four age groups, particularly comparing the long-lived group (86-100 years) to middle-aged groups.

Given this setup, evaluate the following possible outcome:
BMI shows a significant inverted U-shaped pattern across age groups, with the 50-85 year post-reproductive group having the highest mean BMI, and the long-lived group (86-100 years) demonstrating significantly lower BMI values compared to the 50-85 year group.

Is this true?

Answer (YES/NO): YES